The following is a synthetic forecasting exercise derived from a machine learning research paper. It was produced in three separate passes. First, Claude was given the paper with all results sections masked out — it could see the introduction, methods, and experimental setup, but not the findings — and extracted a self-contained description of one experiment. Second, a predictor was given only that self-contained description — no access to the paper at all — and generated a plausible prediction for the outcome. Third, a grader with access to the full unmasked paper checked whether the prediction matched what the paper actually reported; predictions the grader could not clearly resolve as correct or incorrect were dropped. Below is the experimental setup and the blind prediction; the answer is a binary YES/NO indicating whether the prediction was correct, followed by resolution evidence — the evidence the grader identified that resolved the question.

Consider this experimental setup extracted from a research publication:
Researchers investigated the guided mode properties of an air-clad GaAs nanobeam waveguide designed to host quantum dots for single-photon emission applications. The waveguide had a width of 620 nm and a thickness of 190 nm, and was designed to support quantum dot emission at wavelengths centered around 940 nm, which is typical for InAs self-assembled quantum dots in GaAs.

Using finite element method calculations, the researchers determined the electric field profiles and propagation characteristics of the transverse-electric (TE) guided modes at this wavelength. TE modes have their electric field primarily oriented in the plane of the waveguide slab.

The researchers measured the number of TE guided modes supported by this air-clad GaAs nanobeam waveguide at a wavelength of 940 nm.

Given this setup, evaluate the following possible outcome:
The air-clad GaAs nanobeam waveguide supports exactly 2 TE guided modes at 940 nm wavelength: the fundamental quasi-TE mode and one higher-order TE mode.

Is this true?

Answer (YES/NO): NO